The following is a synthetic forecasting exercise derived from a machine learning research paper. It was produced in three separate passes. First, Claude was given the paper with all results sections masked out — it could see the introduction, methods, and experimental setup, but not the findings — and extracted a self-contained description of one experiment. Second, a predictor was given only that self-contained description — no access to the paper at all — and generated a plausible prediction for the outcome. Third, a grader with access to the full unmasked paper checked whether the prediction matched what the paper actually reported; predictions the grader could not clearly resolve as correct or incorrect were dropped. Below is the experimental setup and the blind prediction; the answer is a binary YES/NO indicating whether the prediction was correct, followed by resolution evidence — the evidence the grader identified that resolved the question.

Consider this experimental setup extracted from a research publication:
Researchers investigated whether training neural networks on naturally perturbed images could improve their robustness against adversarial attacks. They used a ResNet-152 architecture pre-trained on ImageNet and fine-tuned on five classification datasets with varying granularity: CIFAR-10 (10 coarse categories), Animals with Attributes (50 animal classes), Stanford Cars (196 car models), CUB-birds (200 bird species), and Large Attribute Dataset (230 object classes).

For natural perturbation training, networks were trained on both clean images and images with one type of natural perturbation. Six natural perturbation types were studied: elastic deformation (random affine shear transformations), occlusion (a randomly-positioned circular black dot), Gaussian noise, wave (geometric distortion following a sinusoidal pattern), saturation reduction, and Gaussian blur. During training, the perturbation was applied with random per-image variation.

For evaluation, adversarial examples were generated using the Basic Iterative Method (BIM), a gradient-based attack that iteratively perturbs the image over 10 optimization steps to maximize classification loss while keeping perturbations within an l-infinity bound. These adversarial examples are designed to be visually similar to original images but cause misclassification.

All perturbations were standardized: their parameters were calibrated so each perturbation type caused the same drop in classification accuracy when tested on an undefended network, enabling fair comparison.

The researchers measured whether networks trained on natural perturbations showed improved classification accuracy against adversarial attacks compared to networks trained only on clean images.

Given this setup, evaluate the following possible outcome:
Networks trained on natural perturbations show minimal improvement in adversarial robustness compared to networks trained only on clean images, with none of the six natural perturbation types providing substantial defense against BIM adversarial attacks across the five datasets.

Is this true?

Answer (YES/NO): NO